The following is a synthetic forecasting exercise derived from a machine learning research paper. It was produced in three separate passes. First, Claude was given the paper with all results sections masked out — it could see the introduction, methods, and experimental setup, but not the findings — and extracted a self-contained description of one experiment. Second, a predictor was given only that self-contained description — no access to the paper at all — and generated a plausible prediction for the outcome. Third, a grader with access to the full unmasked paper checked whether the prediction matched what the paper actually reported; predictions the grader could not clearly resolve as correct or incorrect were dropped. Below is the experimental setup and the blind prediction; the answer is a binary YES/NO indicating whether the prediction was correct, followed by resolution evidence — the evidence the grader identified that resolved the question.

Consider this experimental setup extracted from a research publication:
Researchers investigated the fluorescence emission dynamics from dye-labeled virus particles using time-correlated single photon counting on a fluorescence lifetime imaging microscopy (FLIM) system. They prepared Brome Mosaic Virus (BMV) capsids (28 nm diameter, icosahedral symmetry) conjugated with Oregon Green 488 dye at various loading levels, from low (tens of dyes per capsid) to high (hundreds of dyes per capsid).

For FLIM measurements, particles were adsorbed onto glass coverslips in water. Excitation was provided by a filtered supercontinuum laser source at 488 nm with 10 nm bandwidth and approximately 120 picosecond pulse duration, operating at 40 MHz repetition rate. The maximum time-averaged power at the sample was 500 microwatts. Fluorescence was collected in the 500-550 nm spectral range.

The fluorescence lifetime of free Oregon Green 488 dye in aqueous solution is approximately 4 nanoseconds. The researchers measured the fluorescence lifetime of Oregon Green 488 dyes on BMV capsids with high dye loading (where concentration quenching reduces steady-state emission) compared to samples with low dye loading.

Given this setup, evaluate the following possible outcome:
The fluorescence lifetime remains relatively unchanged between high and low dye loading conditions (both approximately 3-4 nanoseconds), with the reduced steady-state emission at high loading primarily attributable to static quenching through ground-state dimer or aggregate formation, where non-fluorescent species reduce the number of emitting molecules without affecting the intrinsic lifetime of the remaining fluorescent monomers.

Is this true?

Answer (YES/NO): NO